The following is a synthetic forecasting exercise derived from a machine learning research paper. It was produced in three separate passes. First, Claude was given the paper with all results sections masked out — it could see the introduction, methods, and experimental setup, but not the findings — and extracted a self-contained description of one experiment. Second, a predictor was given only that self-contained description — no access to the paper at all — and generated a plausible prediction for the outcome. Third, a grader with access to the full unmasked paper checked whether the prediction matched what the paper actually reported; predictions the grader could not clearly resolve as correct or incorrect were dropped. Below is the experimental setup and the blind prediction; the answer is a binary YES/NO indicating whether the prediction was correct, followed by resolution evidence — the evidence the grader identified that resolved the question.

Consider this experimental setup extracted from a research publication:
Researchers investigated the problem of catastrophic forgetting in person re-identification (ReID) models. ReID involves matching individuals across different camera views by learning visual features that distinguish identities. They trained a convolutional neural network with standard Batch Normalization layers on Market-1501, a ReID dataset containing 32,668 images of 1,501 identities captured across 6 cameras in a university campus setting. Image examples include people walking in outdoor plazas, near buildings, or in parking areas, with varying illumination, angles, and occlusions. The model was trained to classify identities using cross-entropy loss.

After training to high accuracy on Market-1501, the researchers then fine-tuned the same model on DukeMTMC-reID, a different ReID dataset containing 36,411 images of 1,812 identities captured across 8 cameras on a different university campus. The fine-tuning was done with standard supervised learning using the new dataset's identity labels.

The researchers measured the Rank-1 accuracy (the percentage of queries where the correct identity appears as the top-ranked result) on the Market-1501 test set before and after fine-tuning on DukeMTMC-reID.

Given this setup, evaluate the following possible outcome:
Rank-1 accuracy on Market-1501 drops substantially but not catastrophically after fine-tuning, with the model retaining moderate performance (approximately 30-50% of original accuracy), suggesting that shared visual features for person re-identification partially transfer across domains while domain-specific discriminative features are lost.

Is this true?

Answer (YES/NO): NO